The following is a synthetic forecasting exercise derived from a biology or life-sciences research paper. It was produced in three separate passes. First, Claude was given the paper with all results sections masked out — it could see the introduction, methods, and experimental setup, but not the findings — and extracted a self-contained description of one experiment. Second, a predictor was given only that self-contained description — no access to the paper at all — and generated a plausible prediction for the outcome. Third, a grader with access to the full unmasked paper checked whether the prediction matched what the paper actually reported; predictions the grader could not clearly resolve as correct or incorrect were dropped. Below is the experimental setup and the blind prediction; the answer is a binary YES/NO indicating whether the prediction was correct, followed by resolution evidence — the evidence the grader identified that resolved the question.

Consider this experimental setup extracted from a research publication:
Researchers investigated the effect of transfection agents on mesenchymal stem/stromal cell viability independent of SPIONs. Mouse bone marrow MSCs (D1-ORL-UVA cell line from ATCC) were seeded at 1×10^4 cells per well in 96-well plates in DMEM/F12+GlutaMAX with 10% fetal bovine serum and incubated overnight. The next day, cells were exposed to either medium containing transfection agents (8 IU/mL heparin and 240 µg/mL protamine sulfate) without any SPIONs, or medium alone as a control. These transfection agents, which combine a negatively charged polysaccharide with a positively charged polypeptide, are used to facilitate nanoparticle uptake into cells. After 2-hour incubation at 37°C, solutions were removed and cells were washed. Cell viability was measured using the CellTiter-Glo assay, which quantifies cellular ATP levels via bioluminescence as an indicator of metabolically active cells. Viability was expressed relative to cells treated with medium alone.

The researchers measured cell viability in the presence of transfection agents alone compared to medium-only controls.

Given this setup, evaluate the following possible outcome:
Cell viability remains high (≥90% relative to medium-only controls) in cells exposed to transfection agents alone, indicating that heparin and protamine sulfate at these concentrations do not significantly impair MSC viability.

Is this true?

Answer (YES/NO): NO